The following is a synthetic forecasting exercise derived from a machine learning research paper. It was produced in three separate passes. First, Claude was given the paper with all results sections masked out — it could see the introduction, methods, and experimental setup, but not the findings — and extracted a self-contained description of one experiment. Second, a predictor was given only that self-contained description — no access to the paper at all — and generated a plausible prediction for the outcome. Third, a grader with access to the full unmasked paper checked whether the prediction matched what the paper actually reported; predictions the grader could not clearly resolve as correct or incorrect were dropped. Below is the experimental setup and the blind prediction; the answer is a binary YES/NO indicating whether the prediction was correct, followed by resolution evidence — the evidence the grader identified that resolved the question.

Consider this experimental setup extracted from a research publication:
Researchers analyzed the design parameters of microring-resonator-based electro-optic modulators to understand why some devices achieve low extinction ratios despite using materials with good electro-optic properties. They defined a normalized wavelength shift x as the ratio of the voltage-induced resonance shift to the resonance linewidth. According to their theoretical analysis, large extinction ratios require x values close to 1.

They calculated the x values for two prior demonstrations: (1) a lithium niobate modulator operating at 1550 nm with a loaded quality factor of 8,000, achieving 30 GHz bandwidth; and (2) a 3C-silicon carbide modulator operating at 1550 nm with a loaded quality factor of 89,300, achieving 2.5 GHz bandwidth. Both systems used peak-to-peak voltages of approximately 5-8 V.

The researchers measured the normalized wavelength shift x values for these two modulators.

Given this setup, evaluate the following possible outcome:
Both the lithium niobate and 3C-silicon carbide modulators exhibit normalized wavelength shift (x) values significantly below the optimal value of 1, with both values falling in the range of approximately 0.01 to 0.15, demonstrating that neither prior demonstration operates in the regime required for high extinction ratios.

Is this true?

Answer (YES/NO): NO